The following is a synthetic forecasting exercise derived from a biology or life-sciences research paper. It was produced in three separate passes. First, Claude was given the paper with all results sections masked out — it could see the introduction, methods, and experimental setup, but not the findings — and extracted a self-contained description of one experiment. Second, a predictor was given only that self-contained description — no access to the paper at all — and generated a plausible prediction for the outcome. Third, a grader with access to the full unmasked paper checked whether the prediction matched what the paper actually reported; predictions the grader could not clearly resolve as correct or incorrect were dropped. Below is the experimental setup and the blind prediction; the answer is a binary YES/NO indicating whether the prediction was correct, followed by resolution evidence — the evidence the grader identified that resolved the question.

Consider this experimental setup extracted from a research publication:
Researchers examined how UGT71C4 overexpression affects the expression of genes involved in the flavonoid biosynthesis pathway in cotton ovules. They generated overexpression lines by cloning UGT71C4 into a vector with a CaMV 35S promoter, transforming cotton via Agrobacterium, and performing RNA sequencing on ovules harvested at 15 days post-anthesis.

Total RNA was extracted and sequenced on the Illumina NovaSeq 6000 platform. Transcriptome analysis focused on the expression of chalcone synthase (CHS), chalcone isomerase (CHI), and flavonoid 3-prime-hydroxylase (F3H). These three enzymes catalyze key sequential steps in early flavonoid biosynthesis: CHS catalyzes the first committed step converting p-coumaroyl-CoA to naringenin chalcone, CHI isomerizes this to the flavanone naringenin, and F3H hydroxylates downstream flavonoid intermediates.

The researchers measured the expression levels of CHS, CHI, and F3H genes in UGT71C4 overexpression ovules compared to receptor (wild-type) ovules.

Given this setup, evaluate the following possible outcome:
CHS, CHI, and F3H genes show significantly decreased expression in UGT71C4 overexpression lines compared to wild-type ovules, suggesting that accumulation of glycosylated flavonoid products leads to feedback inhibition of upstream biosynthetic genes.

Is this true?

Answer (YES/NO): NO